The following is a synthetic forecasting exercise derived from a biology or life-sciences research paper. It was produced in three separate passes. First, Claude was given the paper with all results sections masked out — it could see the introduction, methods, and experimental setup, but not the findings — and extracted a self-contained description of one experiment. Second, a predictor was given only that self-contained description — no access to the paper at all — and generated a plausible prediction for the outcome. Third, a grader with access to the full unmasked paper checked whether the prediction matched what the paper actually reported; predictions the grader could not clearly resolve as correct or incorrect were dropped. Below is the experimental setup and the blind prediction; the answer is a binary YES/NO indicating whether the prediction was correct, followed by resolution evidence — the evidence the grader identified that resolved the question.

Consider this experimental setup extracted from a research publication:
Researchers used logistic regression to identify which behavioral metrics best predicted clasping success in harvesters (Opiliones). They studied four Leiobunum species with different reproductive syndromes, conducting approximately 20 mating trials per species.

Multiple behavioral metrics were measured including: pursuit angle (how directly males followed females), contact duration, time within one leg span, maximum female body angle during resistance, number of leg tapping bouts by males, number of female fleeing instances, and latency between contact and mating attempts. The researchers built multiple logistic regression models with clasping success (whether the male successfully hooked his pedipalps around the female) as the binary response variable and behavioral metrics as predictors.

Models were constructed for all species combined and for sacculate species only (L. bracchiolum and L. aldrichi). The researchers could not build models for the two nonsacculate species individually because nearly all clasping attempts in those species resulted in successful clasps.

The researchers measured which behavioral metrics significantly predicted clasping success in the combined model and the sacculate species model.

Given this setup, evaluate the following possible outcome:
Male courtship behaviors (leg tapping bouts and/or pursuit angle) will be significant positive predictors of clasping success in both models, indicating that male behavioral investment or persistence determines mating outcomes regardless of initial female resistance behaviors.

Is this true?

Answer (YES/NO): NO